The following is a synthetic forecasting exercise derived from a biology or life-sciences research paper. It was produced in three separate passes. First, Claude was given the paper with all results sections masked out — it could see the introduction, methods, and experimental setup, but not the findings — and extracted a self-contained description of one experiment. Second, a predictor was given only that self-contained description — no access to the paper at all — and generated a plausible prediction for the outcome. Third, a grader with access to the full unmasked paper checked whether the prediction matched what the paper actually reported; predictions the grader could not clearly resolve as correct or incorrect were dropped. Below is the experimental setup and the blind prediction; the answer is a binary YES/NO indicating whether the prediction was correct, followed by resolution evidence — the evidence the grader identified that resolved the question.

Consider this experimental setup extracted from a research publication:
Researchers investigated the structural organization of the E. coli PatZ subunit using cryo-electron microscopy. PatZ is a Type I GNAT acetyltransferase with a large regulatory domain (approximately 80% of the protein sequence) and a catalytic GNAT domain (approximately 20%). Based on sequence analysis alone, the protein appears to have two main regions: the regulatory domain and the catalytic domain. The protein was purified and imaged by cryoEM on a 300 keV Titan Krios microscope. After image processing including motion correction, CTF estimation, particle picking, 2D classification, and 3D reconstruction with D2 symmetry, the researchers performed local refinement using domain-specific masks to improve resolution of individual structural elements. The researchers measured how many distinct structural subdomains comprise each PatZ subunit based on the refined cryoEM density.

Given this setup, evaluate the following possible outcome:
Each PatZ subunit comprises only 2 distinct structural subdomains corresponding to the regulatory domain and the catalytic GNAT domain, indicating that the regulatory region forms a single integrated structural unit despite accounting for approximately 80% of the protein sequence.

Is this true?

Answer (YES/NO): NO